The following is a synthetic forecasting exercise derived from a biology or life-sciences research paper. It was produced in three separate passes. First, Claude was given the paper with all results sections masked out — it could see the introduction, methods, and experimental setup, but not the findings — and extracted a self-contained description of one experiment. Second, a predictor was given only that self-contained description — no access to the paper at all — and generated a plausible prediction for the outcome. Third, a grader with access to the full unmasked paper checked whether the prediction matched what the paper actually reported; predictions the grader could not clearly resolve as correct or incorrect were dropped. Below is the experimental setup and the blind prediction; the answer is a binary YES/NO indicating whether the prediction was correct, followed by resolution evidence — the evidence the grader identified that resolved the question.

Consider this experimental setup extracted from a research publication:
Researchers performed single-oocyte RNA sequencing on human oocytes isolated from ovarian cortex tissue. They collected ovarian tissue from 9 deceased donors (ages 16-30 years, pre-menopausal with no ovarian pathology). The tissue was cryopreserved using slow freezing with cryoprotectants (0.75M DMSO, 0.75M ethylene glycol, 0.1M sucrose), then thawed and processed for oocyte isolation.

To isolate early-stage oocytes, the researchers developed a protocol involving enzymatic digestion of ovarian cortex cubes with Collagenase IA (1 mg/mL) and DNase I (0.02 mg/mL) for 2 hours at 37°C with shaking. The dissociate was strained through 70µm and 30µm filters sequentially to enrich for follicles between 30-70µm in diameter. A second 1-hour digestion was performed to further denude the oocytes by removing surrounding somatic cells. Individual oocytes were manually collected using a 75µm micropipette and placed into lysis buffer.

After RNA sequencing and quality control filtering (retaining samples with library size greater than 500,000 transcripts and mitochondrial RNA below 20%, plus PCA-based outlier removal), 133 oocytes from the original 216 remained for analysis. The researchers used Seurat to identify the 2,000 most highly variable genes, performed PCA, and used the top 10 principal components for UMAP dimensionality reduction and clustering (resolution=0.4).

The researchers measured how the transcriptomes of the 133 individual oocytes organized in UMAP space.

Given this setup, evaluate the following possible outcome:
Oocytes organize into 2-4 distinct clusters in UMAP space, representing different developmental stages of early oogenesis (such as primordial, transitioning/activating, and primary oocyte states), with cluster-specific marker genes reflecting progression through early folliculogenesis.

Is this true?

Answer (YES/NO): NO